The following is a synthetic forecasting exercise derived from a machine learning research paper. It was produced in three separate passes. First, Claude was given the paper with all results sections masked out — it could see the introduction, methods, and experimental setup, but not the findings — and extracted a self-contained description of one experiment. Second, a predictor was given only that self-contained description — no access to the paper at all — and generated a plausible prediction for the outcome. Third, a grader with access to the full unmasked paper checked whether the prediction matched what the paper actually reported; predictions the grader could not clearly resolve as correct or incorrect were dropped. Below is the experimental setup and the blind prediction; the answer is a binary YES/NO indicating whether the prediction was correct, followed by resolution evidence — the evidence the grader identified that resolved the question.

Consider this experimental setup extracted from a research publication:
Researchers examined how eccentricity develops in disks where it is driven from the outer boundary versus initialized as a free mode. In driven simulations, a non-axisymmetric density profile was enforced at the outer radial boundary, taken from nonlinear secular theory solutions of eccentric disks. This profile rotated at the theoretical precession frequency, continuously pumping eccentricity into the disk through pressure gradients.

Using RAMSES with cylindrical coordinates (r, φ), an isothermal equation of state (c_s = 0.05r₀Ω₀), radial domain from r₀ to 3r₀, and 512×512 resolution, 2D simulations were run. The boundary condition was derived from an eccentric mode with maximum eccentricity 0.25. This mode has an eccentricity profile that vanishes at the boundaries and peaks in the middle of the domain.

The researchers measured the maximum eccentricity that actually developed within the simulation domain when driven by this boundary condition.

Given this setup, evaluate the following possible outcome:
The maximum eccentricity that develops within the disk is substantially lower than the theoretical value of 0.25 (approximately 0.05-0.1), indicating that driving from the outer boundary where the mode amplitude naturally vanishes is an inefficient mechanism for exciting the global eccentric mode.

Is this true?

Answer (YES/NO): NO